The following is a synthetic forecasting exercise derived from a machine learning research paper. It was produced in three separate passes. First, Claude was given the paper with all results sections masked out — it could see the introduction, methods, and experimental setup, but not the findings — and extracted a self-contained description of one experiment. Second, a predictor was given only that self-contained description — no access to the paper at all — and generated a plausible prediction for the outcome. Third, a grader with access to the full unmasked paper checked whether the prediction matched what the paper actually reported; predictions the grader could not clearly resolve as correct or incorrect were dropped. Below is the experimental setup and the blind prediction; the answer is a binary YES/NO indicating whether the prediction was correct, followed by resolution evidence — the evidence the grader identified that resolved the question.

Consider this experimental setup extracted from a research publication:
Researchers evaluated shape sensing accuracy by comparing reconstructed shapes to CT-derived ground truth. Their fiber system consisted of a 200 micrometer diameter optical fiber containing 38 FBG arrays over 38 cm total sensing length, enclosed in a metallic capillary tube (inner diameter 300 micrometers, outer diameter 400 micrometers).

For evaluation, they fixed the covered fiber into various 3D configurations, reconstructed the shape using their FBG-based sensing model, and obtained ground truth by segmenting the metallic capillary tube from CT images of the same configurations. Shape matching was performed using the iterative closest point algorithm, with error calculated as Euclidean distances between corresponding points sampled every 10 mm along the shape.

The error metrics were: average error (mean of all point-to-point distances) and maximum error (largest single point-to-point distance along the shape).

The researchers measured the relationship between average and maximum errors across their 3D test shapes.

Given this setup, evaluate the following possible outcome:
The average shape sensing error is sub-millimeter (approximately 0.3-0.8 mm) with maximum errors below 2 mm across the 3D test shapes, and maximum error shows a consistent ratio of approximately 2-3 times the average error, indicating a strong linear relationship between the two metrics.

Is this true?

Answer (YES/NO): NO